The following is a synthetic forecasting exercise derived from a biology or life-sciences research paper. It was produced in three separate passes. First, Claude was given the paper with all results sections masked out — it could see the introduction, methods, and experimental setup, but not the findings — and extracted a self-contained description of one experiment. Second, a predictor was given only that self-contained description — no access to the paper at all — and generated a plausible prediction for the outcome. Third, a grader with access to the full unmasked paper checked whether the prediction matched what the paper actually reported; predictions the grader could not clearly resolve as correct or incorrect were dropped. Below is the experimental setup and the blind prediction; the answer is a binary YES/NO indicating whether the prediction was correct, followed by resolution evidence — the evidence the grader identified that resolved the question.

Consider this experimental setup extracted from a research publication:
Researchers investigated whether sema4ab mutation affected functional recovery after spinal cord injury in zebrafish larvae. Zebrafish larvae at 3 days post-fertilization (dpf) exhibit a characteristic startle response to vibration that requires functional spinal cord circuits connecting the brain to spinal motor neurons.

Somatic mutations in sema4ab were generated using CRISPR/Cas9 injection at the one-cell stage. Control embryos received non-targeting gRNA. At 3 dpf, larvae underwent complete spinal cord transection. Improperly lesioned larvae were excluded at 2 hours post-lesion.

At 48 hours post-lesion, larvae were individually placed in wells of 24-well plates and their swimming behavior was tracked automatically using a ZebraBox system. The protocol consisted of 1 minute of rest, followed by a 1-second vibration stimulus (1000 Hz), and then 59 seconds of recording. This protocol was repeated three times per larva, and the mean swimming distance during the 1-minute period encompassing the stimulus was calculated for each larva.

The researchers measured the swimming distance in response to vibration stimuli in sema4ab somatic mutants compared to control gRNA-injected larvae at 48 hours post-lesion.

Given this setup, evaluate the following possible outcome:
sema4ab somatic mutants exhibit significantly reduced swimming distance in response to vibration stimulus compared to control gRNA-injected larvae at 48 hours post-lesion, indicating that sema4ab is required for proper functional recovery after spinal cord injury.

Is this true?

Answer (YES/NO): YES